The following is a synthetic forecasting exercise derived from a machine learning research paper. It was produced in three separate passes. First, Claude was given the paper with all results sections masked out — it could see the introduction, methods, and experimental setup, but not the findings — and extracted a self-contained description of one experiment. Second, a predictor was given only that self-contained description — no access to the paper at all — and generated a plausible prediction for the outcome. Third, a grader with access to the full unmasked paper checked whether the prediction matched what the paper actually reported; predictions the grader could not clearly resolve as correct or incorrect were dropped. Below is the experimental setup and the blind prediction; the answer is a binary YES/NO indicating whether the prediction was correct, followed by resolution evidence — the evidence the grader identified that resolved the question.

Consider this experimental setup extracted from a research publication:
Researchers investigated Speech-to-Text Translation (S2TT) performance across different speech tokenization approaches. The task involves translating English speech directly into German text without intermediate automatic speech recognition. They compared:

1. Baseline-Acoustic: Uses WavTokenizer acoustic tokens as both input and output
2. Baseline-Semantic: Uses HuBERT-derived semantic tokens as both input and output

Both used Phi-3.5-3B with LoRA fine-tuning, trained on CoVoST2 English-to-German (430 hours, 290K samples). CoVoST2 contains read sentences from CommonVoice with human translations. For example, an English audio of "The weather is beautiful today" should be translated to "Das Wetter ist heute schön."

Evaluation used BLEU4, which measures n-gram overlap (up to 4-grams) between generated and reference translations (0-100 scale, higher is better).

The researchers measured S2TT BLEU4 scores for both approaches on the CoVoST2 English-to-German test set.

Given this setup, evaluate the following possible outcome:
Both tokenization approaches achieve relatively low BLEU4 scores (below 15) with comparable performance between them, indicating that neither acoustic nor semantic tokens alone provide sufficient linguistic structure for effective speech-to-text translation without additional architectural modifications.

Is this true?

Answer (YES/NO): NO